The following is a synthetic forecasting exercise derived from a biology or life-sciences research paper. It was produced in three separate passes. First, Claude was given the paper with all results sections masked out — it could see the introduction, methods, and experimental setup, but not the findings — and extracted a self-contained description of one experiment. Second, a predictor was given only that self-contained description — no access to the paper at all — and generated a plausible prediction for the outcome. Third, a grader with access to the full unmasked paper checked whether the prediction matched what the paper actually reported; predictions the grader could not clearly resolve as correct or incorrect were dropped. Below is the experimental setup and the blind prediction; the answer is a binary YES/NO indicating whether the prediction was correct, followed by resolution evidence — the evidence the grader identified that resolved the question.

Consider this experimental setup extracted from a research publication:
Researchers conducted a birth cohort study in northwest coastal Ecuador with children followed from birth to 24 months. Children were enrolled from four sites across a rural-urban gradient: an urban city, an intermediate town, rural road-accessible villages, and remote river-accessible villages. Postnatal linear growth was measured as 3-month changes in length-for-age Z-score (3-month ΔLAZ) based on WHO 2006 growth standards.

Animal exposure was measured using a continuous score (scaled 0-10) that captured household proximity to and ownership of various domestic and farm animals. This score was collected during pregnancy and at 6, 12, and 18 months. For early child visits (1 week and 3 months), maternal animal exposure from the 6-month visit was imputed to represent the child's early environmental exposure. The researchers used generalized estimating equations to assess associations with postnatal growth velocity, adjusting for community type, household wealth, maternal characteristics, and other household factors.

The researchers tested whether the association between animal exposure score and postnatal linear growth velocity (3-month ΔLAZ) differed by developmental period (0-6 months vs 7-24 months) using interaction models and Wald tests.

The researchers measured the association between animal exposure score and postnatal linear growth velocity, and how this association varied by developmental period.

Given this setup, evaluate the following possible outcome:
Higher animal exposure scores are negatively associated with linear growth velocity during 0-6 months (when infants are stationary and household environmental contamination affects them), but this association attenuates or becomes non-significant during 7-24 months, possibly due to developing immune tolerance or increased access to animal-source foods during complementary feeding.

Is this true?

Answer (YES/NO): NO